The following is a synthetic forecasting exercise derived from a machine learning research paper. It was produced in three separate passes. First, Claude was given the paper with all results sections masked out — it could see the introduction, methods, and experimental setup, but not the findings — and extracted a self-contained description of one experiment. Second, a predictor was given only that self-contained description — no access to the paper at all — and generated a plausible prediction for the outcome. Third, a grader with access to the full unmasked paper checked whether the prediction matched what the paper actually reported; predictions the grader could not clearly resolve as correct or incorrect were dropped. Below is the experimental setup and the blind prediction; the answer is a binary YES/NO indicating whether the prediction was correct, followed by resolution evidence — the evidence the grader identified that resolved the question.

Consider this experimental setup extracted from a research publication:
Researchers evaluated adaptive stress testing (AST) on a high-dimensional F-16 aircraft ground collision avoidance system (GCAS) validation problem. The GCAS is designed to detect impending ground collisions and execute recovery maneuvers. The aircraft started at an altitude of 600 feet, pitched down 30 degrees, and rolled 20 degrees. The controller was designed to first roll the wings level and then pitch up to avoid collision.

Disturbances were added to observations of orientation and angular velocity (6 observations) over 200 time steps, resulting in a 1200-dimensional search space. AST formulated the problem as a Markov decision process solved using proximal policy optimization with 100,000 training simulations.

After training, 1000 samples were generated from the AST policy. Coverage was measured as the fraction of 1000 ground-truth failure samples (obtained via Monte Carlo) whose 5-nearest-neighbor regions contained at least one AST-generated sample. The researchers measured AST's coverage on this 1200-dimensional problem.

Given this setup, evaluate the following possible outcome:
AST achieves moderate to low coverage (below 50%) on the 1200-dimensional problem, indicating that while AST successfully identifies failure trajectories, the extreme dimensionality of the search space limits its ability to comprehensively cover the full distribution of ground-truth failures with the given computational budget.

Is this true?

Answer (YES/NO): NO